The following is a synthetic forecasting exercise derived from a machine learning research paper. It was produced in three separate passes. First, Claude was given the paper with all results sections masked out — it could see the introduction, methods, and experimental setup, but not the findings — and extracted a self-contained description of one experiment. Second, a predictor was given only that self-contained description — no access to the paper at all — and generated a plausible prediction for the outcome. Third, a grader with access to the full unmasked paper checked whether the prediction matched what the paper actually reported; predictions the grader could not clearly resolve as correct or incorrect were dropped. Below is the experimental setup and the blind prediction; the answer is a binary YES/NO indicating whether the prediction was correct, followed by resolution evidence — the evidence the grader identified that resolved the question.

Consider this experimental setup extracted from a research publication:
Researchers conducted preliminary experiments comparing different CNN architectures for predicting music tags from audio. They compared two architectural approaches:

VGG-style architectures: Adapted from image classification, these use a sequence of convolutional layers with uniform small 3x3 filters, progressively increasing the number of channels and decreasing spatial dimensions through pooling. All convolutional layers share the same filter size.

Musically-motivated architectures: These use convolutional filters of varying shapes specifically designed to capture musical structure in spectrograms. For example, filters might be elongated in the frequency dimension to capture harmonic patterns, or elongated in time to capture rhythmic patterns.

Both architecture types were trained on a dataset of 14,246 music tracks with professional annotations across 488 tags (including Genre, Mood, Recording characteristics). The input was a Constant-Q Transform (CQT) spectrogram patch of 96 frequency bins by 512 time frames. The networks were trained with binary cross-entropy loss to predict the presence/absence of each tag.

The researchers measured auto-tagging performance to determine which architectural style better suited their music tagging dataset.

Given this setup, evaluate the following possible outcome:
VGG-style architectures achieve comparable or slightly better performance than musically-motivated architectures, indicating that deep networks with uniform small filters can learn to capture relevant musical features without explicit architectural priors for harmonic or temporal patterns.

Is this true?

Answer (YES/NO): YES